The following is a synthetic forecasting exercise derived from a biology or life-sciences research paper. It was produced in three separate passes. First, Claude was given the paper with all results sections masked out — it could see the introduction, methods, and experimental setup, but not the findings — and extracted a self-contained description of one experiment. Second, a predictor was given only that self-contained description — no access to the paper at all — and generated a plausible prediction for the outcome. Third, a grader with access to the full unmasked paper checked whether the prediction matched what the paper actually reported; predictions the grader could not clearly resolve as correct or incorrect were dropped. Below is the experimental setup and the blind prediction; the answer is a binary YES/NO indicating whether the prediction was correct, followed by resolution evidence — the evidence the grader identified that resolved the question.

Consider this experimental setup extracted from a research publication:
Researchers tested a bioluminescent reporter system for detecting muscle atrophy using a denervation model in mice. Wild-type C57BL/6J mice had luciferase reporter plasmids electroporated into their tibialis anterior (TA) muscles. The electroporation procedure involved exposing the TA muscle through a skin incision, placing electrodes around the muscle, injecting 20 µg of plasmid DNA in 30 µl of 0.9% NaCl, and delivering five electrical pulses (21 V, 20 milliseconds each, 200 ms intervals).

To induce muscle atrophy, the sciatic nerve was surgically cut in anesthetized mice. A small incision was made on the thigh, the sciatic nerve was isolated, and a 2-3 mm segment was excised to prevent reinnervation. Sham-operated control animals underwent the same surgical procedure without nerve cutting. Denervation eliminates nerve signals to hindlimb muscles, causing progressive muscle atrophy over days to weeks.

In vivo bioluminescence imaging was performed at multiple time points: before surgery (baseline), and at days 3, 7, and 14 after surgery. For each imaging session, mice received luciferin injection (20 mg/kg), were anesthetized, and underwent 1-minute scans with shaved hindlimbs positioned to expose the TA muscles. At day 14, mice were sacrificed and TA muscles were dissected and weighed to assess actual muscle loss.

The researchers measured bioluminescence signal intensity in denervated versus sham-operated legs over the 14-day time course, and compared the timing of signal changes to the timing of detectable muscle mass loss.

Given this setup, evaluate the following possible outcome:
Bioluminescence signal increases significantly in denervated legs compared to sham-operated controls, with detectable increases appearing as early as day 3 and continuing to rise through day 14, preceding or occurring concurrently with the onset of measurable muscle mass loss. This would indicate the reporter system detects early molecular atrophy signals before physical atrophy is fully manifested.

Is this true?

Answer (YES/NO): YES